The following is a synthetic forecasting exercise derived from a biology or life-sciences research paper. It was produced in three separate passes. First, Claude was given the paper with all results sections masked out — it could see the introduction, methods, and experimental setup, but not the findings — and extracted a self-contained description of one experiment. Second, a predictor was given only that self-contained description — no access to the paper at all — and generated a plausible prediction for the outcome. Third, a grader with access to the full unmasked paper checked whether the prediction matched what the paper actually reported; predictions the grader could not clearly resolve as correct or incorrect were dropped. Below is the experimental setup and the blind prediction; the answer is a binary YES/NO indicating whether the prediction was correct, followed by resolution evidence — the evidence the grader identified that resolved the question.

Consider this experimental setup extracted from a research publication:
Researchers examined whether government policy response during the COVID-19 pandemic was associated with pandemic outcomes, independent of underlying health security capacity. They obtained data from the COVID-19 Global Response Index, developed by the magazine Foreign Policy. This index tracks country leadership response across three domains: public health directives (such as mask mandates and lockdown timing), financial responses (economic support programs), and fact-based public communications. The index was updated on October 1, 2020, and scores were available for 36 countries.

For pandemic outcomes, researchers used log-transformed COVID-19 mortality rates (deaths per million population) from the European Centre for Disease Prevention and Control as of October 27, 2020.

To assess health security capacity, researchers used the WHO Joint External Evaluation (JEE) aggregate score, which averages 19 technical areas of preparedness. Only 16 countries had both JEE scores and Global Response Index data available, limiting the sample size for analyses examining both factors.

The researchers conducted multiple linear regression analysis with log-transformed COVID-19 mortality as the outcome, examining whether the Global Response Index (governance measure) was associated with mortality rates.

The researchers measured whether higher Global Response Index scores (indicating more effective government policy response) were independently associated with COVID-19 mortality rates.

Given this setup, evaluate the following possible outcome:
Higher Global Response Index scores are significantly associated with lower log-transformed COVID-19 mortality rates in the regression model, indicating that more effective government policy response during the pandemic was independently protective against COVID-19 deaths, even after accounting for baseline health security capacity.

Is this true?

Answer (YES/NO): YES